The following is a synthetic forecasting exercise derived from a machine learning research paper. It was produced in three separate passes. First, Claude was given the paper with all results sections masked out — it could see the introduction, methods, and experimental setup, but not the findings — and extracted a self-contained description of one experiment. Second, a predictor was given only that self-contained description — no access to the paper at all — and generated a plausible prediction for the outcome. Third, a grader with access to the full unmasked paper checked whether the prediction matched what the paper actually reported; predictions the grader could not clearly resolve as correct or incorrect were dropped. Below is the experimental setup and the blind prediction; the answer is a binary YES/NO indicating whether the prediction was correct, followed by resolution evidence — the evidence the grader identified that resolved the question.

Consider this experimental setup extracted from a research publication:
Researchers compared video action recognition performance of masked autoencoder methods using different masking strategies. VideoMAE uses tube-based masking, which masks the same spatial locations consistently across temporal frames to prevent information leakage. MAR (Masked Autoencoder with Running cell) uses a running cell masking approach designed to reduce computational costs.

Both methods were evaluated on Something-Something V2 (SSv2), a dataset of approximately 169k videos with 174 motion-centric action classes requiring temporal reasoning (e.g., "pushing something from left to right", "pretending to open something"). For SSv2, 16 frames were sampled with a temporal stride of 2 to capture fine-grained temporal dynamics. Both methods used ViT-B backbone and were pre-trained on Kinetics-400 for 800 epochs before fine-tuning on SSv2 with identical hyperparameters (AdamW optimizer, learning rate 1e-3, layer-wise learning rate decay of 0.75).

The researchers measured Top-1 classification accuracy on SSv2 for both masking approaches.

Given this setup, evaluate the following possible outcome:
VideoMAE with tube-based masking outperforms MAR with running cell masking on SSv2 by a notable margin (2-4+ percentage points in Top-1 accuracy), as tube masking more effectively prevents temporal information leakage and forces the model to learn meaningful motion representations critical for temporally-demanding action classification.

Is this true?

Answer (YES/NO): NO